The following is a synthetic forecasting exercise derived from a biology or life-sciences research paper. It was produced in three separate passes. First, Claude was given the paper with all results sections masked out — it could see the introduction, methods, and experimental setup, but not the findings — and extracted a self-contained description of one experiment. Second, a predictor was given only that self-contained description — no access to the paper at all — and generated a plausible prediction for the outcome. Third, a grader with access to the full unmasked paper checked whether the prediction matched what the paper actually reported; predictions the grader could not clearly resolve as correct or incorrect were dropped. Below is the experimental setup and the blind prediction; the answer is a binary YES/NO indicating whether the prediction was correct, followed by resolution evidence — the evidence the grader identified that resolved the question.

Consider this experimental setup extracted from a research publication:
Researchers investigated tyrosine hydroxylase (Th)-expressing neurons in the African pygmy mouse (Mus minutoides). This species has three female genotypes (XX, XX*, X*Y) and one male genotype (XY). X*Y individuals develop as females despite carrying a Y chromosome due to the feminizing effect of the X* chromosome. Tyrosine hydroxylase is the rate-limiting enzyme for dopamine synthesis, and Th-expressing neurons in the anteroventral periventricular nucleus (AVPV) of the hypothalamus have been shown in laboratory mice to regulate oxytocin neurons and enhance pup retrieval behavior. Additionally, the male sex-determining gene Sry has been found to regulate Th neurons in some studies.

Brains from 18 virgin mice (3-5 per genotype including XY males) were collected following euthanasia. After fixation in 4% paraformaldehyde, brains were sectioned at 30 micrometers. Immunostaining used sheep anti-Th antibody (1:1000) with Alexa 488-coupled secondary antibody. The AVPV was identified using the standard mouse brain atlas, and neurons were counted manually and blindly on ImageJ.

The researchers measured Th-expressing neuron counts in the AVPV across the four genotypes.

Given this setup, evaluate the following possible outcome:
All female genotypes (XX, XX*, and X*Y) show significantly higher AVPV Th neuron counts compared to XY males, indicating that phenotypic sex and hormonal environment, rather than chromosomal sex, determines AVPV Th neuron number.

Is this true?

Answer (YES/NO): NO